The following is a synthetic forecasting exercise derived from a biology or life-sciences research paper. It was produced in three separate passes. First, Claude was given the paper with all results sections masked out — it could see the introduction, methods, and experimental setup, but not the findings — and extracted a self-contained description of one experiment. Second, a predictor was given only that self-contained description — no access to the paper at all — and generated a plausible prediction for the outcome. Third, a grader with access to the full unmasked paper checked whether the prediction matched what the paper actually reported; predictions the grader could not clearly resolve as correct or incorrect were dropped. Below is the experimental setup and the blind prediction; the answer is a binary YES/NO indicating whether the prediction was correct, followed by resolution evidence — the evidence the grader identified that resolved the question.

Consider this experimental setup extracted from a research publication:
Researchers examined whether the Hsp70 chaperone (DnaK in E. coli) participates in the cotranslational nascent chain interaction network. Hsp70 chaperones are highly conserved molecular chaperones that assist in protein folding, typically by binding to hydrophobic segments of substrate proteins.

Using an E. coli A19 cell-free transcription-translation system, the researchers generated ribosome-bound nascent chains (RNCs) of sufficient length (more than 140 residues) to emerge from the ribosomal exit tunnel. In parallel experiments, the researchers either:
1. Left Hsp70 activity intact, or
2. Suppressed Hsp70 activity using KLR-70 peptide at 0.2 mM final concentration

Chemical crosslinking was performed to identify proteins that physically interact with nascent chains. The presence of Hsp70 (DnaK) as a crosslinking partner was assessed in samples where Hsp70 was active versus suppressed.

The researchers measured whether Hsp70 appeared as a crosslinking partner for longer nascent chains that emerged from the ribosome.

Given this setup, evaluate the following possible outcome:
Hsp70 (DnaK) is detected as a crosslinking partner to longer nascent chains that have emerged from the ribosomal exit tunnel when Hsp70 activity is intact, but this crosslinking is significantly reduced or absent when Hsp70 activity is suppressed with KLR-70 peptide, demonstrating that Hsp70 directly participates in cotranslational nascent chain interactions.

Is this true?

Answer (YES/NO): YES